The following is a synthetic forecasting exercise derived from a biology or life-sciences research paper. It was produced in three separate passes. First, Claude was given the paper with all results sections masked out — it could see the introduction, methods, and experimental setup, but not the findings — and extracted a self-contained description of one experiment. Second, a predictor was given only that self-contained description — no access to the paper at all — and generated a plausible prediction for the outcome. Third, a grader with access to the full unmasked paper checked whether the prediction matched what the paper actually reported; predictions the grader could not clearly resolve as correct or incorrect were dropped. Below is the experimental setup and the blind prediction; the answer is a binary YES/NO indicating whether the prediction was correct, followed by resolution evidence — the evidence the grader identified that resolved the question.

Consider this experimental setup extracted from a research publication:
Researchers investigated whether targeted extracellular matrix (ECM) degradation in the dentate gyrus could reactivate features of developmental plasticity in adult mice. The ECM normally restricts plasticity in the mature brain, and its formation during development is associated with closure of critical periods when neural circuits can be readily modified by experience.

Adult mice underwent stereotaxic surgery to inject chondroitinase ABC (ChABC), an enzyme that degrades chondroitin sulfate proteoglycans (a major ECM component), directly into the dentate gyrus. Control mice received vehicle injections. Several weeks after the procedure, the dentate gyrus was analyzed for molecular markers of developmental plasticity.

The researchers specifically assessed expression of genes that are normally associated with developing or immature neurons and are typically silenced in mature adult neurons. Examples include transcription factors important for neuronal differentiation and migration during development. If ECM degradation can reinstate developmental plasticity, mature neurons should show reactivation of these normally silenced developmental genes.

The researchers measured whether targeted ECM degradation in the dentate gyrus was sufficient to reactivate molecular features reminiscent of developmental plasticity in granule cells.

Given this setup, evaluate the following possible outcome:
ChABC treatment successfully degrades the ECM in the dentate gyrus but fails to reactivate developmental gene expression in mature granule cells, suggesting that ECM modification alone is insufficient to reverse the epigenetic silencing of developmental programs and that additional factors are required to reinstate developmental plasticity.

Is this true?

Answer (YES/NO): NO